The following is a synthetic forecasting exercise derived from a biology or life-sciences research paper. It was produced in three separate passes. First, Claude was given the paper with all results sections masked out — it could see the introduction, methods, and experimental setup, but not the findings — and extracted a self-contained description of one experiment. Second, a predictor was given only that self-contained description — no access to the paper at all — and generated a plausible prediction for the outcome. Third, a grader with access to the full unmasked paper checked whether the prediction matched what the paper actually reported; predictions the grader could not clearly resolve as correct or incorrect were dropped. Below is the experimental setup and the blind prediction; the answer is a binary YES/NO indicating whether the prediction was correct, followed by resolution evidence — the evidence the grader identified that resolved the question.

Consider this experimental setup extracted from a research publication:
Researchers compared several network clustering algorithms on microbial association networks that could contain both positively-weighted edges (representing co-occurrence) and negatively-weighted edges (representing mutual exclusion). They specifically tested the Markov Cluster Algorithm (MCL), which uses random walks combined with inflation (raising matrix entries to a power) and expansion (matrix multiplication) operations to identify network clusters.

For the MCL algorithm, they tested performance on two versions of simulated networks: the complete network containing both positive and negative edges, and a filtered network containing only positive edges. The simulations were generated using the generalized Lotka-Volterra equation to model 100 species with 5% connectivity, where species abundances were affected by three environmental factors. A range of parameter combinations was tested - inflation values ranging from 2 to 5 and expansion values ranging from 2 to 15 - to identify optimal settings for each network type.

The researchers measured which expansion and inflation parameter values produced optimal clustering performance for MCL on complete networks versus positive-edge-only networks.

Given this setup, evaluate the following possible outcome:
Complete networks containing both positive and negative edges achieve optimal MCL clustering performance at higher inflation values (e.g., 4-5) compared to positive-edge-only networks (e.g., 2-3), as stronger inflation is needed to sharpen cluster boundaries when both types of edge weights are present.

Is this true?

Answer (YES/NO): NO